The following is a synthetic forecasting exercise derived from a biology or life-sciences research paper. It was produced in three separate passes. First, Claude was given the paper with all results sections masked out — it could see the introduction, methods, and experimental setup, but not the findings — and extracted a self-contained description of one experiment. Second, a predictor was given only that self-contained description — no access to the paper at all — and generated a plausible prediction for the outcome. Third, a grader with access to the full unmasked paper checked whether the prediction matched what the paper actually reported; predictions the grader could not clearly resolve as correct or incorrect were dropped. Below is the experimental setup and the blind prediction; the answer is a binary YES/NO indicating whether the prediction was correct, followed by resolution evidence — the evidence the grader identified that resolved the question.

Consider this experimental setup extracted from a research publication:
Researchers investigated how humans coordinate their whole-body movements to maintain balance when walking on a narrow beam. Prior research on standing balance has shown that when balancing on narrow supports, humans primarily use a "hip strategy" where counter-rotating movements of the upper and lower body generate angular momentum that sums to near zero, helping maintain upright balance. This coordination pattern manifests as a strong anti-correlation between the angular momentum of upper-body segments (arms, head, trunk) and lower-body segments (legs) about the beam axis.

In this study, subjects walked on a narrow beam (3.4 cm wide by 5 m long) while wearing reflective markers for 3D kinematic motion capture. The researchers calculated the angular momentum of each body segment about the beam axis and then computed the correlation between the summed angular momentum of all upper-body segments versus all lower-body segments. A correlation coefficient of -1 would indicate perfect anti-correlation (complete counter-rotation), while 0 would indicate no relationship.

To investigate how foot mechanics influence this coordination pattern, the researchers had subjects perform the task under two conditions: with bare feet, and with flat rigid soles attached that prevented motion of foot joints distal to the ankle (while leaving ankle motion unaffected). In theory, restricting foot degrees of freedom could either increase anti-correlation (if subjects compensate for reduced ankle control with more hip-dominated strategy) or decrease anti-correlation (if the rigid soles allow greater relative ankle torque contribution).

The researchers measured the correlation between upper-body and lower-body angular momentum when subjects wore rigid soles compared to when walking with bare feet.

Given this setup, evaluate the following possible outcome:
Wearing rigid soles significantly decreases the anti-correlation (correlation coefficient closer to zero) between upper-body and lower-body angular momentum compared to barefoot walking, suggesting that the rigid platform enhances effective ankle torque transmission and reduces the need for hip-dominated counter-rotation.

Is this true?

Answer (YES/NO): YES